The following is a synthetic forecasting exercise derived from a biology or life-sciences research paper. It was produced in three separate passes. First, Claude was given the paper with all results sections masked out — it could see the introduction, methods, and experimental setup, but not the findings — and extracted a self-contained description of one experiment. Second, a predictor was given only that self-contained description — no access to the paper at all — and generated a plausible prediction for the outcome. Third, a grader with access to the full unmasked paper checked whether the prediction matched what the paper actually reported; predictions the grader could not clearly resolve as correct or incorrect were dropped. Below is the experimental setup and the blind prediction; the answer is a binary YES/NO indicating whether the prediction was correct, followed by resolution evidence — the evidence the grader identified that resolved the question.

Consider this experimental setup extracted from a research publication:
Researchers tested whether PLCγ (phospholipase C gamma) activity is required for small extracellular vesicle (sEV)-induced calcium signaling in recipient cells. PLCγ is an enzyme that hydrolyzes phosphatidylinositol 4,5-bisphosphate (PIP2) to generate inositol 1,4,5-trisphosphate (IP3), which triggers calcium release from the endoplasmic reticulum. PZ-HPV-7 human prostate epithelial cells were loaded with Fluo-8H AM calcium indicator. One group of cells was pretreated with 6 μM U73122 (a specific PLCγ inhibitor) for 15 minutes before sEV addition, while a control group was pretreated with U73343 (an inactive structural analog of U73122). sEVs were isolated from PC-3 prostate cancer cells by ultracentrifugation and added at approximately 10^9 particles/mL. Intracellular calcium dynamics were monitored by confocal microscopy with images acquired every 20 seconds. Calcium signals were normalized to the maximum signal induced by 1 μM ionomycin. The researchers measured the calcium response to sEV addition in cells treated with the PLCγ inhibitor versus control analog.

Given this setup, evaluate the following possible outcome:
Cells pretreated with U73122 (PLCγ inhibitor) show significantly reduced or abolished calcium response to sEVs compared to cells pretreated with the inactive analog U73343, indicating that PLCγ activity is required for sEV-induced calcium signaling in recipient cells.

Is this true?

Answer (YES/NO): YES